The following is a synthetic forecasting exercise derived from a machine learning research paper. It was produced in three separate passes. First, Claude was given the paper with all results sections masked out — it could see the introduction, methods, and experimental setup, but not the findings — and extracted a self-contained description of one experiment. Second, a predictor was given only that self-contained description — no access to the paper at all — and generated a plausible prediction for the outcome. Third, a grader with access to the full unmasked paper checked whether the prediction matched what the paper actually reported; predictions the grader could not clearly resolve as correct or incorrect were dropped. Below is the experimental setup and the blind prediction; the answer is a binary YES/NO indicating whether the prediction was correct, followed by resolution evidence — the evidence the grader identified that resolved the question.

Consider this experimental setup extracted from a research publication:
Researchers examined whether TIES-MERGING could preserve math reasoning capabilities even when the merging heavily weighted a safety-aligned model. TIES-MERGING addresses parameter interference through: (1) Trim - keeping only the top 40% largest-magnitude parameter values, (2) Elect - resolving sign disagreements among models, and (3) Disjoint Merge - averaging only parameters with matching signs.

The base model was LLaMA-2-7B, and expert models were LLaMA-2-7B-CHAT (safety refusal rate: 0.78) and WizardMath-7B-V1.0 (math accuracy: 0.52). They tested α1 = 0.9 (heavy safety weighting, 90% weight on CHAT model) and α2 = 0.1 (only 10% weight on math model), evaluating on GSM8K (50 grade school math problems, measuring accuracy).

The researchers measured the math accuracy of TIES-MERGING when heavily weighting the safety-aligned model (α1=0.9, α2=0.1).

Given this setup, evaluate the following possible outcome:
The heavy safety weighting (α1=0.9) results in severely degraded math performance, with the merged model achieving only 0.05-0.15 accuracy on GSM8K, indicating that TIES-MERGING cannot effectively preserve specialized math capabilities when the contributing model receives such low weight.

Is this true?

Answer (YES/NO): NO